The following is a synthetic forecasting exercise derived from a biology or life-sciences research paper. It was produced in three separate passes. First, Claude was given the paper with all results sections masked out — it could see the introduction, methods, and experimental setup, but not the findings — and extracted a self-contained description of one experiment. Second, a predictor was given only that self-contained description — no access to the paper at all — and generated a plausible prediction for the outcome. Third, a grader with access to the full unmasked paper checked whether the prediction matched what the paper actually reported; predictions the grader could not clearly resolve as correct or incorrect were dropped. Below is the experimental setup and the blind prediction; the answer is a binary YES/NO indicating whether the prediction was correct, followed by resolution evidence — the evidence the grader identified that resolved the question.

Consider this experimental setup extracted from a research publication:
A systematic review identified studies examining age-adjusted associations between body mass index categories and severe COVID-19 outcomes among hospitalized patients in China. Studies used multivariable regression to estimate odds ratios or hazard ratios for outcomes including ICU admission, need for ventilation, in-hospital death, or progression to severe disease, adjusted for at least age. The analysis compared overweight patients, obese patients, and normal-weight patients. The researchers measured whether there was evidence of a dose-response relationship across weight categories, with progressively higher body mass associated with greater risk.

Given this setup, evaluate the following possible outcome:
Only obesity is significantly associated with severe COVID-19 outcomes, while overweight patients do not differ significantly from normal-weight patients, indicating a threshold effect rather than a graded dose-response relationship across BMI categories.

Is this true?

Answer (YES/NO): NO